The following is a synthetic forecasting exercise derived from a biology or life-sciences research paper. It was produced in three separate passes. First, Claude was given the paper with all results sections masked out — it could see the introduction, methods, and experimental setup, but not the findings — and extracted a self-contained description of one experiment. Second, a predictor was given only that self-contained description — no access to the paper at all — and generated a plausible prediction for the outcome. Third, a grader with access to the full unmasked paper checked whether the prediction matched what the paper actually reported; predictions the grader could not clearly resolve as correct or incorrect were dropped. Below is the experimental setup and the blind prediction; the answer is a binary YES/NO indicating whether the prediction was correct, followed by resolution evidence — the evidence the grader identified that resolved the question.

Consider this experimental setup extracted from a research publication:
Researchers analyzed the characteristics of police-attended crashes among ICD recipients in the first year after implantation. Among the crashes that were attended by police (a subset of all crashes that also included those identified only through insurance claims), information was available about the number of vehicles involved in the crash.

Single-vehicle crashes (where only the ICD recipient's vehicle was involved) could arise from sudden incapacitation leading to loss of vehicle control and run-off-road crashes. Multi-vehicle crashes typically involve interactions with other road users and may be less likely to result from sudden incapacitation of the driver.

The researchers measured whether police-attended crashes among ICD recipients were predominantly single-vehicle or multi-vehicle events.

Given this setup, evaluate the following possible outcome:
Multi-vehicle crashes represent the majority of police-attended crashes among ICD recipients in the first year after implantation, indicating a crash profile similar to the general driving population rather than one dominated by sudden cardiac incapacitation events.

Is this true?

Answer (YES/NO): YES